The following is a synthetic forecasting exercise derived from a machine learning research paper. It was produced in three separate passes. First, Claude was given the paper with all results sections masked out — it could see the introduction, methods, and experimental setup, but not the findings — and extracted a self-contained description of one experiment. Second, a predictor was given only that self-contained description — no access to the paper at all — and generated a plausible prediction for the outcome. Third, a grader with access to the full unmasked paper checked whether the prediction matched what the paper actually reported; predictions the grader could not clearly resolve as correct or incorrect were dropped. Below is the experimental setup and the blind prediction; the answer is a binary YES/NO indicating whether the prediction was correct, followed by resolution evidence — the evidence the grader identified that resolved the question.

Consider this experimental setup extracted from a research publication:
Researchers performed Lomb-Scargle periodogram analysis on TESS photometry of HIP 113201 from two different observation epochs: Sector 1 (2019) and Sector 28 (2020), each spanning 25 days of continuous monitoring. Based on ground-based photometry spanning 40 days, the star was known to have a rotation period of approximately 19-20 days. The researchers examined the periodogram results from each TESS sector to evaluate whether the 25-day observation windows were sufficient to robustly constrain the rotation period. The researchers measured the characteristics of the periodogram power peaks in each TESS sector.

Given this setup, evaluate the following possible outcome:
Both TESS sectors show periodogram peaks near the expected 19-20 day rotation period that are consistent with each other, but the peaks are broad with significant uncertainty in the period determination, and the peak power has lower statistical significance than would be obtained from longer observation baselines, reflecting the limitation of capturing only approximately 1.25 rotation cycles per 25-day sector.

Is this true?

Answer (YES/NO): NO